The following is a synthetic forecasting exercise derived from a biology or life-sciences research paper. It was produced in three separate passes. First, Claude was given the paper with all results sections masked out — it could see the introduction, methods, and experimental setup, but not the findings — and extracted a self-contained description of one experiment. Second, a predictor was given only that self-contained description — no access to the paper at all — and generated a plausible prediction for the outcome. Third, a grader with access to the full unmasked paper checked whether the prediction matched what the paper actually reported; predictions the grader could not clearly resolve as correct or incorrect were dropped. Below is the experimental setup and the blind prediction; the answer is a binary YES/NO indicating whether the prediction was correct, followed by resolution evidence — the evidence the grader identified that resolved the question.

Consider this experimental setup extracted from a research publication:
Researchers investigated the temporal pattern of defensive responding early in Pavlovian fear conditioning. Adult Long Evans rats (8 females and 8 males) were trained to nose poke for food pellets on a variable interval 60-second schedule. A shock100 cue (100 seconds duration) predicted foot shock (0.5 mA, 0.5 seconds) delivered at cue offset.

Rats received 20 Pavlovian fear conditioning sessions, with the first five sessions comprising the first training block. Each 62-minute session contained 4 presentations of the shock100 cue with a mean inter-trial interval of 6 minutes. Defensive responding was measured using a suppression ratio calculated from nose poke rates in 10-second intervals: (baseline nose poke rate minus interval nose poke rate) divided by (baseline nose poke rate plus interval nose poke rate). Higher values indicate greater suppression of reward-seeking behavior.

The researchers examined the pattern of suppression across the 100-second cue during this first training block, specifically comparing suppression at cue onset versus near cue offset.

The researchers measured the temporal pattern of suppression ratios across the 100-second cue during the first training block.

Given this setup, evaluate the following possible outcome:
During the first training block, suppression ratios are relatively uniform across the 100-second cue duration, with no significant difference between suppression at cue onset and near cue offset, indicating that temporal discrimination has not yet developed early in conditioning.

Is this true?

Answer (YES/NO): YES